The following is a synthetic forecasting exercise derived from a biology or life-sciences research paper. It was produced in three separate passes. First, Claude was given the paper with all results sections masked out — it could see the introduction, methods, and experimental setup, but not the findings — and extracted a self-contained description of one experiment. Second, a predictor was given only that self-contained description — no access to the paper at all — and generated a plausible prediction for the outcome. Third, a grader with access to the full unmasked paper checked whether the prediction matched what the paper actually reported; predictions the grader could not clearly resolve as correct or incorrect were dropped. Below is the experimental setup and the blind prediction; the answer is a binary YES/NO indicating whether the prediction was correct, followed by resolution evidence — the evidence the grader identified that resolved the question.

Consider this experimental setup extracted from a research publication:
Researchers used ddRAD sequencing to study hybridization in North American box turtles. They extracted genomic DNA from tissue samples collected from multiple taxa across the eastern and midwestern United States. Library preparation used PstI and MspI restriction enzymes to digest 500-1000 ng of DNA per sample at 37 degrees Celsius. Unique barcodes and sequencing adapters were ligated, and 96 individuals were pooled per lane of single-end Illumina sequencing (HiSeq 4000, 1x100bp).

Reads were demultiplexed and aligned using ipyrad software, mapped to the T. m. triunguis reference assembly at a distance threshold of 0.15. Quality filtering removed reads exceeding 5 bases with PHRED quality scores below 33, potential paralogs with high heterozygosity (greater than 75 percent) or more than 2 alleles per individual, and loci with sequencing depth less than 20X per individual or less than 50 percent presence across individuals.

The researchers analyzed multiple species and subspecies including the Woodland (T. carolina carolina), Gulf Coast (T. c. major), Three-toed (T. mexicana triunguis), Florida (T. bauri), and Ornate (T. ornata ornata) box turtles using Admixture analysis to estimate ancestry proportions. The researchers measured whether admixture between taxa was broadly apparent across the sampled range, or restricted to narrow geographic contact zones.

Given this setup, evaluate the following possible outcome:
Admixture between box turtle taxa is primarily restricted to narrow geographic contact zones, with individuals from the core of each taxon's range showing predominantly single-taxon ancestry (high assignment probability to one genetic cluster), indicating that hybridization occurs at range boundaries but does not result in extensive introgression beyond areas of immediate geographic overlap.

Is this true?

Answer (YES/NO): YES